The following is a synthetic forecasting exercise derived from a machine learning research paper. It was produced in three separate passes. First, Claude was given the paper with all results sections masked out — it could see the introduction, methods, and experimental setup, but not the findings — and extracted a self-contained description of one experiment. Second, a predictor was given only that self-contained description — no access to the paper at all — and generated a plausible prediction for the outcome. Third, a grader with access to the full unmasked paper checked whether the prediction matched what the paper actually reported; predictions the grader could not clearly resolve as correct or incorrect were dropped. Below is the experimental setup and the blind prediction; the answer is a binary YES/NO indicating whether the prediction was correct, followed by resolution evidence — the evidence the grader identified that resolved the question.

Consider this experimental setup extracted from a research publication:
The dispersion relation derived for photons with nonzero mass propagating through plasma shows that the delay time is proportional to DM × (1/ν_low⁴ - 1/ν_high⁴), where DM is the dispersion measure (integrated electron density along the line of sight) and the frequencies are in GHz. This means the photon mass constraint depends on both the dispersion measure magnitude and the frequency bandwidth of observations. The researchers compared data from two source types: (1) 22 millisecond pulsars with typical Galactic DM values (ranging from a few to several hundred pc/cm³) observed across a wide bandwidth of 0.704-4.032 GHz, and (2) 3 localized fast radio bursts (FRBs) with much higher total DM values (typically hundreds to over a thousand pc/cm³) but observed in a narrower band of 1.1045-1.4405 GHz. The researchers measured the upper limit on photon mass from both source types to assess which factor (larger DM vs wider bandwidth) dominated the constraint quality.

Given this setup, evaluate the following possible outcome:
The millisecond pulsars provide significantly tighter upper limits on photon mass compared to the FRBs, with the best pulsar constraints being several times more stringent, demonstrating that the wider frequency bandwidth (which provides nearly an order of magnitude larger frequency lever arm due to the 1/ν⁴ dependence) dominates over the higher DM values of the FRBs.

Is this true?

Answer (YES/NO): NO